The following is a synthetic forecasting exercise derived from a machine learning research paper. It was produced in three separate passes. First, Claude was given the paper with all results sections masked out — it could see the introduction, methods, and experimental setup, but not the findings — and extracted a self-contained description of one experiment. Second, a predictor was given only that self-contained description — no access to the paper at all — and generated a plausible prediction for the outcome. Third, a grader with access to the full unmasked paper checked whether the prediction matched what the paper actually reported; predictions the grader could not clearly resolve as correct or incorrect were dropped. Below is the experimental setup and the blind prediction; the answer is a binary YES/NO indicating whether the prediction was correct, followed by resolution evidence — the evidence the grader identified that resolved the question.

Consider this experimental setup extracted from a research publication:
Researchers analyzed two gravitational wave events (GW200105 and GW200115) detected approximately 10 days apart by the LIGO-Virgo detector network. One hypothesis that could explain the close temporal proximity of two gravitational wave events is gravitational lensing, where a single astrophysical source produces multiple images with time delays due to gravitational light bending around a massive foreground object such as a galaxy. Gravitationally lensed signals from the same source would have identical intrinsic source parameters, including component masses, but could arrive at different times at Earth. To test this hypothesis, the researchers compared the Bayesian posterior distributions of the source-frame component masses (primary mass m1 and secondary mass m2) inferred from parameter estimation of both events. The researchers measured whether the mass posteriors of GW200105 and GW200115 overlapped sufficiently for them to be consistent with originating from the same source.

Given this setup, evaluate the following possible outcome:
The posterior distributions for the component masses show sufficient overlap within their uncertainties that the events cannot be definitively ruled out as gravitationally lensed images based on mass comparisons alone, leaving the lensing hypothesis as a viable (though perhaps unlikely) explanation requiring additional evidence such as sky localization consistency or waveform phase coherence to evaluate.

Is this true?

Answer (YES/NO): NO